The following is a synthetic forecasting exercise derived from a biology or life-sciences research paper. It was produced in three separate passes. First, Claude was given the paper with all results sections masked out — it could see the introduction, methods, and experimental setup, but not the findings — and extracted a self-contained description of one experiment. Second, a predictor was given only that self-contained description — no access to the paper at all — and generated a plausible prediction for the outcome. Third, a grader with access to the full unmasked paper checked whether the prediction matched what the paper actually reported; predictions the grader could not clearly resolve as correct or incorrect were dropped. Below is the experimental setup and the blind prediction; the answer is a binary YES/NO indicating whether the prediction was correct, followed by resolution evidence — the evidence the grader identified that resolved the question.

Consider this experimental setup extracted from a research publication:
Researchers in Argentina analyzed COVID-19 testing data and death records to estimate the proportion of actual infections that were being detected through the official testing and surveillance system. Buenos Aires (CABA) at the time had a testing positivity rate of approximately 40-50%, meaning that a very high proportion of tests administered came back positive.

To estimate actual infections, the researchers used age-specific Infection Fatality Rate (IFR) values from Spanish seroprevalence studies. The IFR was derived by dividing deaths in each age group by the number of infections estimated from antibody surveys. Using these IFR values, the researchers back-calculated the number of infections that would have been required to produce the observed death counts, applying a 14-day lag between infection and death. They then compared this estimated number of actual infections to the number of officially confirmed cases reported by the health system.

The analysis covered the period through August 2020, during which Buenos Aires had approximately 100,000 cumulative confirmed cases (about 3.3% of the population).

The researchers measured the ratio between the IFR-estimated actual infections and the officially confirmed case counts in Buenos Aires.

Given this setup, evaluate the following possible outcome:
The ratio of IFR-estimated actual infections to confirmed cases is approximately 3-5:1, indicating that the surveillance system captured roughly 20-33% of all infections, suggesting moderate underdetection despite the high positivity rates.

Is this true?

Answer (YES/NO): NO